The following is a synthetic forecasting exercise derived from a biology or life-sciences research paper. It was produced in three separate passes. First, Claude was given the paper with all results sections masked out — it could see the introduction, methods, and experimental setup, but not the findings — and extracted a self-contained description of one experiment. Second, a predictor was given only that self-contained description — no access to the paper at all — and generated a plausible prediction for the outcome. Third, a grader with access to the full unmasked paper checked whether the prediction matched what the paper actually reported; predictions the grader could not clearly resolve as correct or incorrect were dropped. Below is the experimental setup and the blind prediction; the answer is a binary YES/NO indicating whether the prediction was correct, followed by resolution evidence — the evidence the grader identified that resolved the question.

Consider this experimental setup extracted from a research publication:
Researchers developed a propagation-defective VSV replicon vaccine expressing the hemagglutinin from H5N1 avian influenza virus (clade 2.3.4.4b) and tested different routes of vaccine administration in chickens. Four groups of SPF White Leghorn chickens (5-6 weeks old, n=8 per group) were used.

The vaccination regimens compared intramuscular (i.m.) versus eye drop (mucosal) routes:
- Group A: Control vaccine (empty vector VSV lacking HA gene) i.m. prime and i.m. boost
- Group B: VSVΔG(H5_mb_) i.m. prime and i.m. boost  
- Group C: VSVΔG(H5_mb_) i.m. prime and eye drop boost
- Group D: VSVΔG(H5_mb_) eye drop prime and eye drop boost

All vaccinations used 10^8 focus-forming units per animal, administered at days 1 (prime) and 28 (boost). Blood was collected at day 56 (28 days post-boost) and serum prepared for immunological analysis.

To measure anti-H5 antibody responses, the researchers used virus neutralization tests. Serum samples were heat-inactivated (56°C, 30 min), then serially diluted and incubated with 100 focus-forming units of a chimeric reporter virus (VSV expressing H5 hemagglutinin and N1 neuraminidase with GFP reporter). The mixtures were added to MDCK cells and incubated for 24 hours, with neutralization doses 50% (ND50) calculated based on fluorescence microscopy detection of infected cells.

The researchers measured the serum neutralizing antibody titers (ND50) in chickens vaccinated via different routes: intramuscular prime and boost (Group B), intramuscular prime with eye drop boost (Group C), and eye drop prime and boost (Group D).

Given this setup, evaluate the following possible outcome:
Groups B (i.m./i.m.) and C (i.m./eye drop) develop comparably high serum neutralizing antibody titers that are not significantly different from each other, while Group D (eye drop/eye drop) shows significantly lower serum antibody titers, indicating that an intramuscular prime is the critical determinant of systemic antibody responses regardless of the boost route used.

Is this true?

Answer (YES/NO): NO